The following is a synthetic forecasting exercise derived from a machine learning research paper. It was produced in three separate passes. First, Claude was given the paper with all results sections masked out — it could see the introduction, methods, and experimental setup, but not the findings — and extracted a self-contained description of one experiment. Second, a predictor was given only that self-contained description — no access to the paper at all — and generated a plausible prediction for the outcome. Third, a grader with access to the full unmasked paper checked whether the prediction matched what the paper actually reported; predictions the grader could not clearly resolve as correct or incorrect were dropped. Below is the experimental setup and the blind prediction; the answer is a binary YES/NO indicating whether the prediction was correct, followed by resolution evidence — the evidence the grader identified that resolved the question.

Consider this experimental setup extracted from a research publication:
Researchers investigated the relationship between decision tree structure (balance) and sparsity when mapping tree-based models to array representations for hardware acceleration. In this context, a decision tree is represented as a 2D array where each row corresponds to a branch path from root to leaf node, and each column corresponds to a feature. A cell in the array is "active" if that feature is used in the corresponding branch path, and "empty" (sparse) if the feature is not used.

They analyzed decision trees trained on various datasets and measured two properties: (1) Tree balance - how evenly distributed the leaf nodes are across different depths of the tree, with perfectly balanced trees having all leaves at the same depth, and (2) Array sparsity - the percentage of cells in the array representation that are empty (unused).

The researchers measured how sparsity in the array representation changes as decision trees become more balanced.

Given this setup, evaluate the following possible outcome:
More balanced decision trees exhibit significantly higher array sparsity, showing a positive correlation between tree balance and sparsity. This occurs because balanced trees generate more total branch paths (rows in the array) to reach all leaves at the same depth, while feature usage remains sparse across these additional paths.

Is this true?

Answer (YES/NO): YES